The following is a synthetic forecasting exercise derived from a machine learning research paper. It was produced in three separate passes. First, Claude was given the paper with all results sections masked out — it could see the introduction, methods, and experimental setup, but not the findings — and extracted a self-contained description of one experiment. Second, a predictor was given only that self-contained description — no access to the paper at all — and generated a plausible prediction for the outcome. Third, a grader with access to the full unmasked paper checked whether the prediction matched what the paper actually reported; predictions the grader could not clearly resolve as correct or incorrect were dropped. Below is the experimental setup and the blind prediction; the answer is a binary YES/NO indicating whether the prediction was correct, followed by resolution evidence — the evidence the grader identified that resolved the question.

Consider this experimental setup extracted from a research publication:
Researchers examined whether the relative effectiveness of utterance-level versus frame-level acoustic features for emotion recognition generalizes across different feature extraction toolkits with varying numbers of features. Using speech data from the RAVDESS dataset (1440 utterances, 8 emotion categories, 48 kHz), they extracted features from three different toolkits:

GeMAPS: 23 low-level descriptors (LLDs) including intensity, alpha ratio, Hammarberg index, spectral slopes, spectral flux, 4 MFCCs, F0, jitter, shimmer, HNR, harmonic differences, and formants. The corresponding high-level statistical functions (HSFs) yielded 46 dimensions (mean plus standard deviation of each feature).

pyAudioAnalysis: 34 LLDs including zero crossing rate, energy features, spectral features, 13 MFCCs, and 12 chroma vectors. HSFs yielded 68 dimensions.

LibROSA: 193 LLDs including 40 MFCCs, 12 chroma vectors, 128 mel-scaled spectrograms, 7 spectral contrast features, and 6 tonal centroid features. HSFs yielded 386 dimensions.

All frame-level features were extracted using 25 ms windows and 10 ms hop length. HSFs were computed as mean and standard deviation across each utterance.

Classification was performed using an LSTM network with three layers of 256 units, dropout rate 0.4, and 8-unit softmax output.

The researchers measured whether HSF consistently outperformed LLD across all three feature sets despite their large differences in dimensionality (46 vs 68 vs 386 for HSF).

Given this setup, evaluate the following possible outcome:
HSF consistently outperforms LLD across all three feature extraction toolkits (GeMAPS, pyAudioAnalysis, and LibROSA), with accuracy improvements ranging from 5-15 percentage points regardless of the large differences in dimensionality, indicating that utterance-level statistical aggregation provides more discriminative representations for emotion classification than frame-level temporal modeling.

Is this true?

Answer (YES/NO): NO